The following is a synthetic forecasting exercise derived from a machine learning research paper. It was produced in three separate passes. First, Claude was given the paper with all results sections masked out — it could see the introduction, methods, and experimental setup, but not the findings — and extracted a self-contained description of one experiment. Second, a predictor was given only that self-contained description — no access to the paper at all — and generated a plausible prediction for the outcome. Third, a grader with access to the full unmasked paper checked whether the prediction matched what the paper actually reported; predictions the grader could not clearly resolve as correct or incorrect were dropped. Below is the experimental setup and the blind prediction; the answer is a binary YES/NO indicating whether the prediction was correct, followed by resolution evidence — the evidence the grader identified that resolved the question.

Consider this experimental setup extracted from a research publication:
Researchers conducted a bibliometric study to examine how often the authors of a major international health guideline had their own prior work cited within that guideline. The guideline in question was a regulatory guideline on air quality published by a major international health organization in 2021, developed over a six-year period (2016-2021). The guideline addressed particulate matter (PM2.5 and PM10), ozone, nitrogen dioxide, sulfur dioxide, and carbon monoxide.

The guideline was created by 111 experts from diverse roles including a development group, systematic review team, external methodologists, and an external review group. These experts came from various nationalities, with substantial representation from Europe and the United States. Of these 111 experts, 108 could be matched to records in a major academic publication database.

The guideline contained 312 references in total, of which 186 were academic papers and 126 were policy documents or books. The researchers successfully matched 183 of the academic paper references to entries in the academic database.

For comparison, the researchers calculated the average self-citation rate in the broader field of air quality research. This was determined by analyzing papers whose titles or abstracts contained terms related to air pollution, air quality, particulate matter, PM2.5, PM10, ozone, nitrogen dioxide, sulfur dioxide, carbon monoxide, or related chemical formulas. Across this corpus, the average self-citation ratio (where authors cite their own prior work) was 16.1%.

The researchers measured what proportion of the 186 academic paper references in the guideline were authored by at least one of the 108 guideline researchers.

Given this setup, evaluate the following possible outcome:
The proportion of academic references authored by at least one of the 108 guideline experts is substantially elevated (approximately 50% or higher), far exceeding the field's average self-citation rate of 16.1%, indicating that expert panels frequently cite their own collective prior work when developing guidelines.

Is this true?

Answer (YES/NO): YES